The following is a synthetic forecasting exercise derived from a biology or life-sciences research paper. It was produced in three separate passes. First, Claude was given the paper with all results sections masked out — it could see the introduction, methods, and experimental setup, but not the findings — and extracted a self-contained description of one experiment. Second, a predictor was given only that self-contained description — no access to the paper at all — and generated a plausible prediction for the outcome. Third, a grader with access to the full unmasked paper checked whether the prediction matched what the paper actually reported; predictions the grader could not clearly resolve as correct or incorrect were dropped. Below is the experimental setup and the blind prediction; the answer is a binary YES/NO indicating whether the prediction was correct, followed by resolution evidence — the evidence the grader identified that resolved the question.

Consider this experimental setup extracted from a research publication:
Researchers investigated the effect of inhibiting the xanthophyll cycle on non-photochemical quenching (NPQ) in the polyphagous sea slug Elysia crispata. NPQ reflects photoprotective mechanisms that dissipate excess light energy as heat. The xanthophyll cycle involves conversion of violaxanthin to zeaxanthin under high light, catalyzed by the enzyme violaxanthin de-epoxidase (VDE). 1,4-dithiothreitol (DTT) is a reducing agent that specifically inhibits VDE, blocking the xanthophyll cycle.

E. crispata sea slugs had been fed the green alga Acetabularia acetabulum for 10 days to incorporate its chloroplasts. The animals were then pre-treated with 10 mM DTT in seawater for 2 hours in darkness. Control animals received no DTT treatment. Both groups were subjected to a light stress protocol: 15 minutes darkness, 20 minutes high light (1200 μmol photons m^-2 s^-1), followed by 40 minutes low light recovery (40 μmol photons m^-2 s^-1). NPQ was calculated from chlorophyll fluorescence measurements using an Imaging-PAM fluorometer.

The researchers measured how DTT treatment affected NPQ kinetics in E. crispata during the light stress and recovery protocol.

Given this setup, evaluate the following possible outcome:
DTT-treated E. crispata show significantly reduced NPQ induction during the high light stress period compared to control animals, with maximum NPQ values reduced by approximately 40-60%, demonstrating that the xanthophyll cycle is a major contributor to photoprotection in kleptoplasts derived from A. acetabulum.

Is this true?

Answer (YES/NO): NO